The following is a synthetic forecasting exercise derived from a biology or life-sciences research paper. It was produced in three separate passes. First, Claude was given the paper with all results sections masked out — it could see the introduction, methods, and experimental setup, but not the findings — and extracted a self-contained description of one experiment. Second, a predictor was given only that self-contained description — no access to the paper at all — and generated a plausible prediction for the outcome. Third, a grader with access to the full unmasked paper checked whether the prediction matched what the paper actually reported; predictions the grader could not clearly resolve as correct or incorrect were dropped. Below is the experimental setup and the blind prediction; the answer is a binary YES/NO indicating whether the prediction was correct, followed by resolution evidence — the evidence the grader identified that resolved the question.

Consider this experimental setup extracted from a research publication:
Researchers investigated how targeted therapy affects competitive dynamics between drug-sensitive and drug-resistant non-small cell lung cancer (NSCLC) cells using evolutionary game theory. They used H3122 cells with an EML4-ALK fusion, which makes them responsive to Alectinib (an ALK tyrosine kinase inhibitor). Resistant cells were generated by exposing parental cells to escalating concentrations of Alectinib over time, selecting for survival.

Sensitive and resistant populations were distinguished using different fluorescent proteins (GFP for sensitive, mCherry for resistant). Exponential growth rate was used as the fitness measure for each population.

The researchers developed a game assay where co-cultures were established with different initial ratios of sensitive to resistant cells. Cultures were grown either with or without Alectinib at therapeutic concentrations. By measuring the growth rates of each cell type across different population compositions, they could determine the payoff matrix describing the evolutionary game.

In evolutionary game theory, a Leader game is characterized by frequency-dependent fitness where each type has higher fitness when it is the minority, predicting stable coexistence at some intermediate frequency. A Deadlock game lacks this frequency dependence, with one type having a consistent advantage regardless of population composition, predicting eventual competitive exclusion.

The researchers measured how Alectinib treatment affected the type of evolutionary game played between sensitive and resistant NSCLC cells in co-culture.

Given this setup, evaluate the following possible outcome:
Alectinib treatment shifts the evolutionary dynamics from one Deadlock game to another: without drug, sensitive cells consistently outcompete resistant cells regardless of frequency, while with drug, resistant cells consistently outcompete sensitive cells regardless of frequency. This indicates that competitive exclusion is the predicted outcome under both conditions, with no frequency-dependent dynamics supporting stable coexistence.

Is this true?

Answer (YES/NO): NO